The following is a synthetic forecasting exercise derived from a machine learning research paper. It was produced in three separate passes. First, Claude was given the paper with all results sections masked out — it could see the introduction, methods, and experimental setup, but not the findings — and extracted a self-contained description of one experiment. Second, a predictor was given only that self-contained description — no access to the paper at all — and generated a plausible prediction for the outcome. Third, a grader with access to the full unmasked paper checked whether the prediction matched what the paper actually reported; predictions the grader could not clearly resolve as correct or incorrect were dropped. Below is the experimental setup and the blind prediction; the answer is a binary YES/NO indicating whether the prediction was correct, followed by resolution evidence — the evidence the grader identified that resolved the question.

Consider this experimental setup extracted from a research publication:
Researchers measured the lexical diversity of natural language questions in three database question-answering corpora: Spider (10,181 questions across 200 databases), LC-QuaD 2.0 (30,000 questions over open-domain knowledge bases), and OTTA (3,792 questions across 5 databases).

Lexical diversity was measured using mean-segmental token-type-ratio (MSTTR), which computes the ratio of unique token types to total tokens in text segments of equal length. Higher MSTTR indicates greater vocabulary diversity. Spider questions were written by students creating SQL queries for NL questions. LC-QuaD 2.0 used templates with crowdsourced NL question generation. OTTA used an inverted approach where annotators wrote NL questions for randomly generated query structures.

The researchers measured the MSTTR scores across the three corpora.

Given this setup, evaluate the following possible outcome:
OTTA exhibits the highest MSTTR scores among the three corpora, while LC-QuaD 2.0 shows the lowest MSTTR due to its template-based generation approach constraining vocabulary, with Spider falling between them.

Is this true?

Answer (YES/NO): NO